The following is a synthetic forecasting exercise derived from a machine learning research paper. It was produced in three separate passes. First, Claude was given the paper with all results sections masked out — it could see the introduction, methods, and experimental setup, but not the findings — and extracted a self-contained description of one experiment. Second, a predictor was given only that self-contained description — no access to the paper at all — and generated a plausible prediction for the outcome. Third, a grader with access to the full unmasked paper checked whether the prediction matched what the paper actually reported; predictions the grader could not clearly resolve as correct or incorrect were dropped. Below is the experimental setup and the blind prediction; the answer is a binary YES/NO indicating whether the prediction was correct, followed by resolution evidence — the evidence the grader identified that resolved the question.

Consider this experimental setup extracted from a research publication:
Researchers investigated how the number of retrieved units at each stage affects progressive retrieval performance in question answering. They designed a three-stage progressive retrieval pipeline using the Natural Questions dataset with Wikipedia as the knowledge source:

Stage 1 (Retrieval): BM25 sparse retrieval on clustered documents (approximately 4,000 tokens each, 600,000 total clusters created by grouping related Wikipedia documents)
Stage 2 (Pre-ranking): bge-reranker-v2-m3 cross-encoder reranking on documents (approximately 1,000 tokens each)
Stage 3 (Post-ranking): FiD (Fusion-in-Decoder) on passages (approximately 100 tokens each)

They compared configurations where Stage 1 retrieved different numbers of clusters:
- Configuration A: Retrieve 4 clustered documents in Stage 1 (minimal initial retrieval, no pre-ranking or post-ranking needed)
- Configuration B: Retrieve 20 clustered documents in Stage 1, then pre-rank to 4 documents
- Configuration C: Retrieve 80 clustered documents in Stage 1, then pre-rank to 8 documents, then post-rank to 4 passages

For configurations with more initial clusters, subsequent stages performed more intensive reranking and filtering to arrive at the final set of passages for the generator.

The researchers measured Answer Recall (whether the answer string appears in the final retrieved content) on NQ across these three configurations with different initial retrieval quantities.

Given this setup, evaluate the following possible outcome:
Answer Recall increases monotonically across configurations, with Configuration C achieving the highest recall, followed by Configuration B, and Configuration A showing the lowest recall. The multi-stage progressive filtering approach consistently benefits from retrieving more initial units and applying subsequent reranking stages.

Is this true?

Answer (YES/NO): YES